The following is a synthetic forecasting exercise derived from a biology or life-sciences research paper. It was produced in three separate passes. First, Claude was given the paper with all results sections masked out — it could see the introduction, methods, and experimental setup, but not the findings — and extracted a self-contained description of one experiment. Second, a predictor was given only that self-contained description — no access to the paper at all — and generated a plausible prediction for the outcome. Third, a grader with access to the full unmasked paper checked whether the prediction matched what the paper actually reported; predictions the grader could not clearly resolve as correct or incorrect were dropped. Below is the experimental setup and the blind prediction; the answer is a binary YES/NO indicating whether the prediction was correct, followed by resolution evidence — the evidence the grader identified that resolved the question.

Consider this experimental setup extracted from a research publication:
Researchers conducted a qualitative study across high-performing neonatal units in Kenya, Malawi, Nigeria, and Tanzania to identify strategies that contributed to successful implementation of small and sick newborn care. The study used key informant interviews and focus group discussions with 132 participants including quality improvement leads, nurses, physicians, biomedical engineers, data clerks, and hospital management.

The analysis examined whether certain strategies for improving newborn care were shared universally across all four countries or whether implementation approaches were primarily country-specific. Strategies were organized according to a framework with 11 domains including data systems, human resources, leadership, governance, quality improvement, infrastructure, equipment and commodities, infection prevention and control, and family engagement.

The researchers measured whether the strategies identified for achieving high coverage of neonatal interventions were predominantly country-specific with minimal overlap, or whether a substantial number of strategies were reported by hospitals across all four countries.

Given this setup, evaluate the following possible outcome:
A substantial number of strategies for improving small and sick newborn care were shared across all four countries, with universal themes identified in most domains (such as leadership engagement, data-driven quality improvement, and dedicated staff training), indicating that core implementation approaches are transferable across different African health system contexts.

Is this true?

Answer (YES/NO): NO